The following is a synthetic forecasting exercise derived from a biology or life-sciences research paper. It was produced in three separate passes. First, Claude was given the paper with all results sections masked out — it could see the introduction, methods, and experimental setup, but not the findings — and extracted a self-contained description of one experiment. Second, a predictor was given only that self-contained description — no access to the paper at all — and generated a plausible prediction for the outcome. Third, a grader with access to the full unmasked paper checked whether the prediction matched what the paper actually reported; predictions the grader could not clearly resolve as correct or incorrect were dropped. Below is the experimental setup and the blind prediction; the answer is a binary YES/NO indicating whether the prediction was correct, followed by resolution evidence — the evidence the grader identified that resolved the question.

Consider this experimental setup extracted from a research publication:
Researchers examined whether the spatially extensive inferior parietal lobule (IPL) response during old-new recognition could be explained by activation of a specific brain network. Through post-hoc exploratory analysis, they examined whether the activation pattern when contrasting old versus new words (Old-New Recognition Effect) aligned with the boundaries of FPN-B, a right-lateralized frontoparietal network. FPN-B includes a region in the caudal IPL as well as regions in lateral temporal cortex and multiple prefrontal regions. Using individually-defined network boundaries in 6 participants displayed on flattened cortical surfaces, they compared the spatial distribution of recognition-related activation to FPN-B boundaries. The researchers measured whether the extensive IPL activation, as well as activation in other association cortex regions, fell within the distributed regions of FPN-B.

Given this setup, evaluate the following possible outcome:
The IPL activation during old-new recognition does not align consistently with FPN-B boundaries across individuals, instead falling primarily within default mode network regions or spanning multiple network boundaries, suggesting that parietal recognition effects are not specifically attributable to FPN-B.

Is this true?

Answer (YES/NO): NO